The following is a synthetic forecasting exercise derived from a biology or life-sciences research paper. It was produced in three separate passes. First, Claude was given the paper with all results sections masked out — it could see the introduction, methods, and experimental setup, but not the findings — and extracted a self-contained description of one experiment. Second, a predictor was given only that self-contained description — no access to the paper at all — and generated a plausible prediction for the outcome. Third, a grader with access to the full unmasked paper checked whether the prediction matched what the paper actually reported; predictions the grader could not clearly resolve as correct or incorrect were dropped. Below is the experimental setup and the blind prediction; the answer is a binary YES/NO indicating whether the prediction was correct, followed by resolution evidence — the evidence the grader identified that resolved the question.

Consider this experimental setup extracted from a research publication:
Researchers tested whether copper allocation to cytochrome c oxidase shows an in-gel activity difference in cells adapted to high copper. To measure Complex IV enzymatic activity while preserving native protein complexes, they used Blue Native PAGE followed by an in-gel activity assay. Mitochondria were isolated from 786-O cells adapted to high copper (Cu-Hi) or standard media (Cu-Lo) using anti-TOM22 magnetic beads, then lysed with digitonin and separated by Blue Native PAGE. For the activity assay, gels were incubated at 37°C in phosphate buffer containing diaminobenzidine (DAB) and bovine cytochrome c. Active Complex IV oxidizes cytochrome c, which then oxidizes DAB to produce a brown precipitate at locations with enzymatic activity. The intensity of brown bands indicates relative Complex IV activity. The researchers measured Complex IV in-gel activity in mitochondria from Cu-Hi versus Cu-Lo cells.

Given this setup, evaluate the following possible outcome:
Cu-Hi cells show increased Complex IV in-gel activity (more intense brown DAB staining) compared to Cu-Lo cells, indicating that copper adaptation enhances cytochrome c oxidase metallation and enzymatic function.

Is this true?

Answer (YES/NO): YES